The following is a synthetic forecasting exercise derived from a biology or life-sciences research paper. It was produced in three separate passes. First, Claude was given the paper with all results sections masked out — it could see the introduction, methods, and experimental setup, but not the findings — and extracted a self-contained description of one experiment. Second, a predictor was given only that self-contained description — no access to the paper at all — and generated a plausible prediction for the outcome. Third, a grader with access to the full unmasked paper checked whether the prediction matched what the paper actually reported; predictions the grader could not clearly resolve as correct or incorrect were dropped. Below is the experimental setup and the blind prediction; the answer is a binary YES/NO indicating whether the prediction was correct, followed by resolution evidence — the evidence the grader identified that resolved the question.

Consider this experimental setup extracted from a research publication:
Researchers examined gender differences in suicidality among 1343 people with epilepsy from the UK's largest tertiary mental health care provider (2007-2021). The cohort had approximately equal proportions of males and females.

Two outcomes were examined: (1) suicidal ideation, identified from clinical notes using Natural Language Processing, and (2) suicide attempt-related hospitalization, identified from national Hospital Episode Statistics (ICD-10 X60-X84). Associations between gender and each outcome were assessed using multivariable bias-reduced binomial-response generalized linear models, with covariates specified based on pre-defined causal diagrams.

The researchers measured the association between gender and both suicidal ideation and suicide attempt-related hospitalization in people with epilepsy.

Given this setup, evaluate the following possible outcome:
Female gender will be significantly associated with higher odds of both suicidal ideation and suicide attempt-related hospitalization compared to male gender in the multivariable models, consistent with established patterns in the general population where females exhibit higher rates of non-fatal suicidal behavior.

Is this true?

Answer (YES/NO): NO